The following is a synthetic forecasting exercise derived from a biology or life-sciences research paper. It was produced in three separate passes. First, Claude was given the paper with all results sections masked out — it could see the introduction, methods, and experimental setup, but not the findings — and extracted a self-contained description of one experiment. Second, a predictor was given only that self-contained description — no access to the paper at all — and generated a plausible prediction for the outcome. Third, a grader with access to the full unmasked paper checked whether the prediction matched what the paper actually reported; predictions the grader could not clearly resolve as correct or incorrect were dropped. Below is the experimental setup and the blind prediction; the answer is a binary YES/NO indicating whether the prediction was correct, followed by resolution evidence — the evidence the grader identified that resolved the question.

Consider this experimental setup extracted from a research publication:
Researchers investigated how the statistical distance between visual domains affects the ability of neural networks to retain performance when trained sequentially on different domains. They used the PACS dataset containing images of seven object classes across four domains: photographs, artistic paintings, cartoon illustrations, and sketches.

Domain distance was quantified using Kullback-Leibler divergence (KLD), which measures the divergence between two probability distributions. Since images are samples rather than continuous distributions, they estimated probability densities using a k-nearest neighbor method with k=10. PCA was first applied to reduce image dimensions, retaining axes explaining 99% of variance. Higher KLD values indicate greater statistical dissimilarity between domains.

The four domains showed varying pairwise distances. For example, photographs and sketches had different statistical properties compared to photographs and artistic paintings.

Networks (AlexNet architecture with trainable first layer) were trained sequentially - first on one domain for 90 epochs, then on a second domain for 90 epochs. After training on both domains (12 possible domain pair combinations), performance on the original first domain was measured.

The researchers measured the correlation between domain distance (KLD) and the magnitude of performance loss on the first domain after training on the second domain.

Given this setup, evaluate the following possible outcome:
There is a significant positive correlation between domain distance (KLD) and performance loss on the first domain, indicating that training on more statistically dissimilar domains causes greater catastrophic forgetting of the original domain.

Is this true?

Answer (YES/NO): YES